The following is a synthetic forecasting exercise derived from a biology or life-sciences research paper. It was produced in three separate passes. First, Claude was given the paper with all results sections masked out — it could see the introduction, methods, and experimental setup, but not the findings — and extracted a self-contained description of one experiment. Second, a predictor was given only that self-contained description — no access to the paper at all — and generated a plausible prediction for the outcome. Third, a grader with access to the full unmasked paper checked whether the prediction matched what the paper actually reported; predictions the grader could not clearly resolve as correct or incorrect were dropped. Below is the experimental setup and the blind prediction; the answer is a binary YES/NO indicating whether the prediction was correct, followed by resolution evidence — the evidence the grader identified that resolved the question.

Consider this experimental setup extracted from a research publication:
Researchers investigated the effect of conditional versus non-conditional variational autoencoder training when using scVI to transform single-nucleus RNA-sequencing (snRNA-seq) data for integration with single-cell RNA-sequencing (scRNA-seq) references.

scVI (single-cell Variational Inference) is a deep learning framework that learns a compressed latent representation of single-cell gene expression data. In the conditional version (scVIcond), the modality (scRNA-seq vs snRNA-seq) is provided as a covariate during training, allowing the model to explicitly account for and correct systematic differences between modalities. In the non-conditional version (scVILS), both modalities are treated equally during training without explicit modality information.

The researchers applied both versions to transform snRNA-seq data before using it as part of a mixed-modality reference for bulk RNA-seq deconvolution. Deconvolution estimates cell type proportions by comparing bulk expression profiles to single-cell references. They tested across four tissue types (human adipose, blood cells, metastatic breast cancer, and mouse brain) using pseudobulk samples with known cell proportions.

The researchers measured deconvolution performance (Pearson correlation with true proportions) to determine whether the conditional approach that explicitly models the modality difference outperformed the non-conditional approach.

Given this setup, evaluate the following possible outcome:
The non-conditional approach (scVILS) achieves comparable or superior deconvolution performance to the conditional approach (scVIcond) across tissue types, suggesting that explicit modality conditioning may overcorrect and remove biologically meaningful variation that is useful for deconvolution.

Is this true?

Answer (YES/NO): NO